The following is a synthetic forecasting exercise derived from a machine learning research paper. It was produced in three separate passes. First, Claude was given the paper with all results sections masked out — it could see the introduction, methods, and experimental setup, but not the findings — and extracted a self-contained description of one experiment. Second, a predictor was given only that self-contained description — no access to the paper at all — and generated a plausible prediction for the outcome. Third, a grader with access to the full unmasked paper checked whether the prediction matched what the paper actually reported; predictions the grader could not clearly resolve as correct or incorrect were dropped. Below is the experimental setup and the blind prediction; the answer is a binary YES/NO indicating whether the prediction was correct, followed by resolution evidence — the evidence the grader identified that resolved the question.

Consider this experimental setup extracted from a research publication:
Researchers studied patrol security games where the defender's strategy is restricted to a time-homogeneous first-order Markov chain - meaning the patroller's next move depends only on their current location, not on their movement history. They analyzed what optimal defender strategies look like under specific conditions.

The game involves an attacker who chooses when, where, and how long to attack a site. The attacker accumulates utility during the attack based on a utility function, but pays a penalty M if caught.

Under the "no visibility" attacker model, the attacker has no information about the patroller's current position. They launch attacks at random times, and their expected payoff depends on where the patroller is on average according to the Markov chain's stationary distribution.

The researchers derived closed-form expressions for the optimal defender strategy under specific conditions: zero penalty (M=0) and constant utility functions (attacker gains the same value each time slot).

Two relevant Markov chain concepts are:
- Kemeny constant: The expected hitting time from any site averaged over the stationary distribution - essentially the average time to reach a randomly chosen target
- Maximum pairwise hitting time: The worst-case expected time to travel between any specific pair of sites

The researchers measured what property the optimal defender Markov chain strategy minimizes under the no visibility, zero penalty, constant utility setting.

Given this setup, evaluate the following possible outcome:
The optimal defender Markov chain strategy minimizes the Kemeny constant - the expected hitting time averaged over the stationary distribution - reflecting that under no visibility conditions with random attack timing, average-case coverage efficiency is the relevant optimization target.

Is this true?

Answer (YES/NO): YES